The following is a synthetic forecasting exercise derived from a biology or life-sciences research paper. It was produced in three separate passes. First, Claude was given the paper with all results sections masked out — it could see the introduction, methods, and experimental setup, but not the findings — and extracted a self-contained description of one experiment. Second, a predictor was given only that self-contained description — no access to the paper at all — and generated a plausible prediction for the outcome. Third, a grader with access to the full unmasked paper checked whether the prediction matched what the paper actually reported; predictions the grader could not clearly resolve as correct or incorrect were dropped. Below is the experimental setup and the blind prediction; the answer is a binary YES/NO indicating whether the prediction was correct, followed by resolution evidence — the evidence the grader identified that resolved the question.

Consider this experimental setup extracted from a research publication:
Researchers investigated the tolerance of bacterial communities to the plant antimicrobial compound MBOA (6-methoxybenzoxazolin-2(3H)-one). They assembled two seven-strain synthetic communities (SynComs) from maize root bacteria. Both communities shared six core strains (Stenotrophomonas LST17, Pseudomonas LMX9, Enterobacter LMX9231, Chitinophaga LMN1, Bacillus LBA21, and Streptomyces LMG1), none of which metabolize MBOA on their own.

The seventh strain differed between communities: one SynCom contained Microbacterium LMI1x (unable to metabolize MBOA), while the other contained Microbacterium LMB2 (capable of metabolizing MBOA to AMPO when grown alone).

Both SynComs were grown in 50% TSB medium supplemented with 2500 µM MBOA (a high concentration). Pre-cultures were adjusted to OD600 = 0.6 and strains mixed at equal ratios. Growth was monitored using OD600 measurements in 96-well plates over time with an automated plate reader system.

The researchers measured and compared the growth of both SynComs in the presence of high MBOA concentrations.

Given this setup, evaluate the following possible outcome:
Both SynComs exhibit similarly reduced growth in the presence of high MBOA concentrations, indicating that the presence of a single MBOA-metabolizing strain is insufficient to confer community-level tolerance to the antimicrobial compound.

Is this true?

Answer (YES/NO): NO